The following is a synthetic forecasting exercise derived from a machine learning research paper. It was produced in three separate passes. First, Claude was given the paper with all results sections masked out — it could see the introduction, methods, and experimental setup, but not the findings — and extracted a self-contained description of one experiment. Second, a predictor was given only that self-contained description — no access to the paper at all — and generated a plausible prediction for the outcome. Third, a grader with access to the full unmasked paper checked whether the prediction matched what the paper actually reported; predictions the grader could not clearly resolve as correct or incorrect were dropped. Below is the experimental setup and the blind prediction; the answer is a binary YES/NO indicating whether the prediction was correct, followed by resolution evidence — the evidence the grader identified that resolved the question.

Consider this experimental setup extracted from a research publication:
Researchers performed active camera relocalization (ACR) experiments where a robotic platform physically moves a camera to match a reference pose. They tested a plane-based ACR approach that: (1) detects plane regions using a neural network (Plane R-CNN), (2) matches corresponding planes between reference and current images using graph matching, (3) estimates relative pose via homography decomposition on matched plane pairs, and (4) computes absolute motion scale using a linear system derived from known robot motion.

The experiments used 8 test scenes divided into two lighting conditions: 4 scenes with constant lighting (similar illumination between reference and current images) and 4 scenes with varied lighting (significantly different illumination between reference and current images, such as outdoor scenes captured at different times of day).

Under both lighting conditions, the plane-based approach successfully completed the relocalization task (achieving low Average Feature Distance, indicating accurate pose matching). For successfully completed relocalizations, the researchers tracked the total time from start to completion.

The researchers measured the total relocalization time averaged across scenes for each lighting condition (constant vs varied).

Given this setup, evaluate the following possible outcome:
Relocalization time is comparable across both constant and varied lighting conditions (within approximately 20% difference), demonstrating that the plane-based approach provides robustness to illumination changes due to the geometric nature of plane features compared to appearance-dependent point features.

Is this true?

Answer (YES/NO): YES